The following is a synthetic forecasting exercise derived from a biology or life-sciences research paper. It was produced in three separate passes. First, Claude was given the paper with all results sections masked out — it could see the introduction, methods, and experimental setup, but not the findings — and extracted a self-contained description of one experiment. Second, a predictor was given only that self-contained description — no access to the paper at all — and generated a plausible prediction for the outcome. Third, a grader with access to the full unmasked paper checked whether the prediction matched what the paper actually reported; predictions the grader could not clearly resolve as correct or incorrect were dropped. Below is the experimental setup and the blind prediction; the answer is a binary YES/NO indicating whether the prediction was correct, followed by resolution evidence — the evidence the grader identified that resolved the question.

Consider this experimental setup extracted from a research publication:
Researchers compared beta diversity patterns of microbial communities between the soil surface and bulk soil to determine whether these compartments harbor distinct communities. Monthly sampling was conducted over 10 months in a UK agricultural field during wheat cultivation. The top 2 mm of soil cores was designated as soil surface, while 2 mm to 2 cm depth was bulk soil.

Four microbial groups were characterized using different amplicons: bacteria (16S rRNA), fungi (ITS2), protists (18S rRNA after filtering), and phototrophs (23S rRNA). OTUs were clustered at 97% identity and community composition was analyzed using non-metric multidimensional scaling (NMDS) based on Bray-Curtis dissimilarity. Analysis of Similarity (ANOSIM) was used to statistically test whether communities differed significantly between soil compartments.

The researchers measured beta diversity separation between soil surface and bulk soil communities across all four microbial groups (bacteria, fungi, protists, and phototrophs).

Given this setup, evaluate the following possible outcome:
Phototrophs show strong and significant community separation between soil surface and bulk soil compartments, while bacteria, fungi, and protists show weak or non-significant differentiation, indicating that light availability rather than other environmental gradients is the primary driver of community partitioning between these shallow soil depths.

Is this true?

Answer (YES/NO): NO